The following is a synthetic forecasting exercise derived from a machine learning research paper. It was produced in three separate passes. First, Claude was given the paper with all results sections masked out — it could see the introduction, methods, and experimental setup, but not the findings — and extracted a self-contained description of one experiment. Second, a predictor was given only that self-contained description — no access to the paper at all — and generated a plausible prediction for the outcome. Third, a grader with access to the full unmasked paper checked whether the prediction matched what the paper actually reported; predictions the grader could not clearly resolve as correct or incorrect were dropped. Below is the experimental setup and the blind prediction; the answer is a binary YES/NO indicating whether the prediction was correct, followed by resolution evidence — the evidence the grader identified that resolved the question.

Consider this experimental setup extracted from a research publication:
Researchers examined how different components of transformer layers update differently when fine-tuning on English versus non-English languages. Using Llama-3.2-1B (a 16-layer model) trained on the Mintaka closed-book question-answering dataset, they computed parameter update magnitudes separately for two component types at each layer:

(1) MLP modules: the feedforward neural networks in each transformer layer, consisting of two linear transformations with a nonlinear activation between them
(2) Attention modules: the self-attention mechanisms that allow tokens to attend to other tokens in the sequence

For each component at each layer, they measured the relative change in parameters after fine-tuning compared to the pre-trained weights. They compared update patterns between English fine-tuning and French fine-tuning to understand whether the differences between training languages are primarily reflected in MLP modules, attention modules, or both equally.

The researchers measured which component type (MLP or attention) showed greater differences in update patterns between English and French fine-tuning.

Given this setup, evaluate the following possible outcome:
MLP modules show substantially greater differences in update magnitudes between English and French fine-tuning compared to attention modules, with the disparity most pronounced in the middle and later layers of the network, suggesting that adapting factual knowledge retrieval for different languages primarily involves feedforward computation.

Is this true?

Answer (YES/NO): NO